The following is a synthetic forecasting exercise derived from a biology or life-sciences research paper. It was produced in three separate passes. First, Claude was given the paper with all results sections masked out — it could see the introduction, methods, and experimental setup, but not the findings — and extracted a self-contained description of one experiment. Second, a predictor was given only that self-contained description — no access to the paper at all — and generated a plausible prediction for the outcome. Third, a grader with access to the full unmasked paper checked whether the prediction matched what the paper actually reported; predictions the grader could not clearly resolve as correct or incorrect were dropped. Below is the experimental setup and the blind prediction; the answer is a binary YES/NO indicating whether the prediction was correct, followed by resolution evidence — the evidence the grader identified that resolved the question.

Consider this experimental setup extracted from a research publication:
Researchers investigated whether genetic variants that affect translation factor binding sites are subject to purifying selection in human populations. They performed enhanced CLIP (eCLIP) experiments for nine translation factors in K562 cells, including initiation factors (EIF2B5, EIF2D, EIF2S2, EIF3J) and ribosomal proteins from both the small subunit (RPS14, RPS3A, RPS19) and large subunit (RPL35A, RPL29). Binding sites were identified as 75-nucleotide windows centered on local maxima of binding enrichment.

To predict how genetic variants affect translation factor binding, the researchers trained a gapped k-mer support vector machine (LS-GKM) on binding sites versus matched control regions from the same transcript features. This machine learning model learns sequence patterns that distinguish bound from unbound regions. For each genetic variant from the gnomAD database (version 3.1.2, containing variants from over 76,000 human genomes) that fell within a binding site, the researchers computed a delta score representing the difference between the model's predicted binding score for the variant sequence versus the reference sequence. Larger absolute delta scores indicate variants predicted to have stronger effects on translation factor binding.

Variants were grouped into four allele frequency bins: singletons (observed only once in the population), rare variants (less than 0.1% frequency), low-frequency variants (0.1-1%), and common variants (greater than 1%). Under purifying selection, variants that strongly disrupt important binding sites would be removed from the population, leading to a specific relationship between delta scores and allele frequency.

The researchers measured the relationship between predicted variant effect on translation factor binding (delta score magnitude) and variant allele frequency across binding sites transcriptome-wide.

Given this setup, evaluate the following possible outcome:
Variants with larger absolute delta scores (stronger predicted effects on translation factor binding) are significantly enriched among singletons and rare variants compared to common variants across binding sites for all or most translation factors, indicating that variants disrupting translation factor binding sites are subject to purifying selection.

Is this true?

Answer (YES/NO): NO